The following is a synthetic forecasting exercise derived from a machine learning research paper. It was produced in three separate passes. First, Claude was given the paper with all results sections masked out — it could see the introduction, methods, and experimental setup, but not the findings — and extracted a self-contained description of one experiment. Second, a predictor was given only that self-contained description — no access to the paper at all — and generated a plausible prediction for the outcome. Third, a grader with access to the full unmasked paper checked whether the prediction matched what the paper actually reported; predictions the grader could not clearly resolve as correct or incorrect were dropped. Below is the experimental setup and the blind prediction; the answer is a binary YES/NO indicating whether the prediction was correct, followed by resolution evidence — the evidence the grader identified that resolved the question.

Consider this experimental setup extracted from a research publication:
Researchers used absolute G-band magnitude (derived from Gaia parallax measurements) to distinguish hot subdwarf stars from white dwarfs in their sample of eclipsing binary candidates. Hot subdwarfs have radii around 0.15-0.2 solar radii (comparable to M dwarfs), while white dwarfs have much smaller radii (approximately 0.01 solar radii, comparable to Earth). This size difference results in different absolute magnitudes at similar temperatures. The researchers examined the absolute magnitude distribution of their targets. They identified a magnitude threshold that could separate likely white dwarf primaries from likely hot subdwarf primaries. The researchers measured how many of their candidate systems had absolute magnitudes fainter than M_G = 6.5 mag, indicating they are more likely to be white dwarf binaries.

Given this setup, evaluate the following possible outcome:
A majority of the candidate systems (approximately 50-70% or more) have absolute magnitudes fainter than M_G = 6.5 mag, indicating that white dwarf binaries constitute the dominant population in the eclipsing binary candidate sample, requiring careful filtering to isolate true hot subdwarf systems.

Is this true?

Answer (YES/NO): NO